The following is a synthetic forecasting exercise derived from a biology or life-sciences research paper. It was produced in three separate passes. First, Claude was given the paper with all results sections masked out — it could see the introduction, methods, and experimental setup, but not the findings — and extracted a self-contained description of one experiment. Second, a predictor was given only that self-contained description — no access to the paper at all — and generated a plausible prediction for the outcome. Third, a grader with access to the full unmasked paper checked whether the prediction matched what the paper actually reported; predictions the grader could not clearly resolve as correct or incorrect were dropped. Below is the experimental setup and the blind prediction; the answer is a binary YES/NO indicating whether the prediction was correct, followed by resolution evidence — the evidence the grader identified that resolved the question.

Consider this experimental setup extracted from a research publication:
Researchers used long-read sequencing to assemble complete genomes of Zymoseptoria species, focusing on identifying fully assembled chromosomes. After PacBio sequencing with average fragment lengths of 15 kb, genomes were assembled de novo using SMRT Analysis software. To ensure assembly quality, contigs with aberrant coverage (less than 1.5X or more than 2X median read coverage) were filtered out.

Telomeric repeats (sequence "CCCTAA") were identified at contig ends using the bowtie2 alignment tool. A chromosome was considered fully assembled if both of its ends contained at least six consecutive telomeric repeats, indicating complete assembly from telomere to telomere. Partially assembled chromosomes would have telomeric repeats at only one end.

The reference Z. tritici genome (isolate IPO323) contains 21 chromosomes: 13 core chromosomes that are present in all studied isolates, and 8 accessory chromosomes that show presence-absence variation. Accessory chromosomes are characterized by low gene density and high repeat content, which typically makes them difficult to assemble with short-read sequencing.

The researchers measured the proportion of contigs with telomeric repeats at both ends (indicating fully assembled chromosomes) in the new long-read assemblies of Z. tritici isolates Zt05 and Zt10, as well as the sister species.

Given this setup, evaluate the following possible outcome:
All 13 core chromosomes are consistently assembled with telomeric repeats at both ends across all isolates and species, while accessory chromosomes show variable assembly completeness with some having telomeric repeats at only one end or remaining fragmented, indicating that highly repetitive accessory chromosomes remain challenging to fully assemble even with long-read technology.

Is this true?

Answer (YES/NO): NO